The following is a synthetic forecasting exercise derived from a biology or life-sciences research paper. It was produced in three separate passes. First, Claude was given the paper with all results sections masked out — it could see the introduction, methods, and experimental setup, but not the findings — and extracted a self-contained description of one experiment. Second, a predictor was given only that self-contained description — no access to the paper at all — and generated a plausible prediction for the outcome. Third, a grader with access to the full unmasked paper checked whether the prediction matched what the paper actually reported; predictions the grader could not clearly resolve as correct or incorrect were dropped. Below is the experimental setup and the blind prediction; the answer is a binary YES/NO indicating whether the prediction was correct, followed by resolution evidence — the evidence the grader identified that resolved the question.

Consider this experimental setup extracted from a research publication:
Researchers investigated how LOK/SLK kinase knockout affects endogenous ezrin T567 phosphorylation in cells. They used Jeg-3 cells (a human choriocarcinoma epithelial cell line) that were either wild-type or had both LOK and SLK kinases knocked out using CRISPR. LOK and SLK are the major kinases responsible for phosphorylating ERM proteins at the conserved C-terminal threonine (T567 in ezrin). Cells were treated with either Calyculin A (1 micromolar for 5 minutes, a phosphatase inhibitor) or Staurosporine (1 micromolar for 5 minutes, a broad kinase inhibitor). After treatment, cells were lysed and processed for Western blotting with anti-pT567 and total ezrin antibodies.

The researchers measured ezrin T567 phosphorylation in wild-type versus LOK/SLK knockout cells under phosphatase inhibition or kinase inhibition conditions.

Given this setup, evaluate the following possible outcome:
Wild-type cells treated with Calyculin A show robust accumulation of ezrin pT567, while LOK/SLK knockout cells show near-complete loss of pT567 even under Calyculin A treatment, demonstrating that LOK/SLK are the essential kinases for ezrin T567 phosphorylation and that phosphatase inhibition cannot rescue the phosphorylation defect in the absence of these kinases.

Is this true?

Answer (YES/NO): YES